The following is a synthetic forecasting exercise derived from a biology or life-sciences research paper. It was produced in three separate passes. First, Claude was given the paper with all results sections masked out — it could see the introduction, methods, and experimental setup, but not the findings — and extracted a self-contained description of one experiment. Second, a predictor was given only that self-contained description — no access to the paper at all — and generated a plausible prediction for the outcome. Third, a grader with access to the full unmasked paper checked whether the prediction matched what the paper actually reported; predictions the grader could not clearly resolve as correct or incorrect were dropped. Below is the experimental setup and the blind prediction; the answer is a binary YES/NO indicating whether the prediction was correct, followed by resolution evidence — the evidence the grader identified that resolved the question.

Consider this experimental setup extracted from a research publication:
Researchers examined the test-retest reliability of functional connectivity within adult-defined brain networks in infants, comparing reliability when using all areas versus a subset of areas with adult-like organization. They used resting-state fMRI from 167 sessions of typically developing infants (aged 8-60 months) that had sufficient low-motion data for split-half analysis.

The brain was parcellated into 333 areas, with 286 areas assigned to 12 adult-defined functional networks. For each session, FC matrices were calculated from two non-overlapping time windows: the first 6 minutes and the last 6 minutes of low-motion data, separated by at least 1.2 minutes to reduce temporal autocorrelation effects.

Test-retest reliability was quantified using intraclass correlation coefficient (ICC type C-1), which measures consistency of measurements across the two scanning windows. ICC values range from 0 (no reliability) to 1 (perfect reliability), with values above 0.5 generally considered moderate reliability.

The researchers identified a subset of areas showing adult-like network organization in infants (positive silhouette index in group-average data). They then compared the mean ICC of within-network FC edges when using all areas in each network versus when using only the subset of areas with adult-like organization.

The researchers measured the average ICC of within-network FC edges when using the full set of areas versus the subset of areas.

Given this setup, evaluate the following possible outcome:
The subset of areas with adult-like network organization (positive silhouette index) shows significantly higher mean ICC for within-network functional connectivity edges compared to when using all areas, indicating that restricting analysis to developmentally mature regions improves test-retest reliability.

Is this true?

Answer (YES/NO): YES